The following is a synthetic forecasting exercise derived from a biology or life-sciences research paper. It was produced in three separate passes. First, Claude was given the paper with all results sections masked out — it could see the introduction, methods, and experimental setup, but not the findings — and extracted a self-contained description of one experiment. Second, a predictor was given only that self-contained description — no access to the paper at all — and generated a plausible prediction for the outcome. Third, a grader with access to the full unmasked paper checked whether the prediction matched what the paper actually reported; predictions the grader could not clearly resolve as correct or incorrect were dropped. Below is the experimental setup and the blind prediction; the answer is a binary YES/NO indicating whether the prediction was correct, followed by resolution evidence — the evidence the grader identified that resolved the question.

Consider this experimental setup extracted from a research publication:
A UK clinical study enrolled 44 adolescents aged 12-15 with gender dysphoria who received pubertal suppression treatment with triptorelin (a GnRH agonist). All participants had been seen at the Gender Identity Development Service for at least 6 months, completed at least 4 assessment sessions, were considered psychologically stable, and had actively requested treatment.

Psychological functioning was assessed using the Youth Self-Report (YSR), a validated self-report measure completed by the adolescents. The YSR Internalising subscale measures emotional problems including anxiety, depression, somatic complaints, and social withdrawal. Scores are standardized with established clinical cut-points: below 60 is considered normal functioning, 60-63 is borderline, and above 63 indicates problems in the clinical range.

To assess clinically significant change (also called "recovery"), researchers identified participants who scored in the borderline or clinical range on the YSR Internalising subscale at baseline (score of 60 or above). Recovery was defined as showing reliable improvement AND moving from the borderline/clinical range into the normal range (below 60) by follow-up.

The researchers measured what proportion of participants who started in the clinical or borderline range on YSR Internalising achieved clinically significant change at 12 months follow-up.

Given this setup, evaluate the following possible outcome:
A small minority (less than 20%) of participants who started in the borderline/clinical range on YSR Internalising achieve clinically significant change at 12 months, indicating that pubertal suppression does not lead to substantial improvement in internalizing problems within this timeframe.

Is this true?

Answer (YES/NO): NO